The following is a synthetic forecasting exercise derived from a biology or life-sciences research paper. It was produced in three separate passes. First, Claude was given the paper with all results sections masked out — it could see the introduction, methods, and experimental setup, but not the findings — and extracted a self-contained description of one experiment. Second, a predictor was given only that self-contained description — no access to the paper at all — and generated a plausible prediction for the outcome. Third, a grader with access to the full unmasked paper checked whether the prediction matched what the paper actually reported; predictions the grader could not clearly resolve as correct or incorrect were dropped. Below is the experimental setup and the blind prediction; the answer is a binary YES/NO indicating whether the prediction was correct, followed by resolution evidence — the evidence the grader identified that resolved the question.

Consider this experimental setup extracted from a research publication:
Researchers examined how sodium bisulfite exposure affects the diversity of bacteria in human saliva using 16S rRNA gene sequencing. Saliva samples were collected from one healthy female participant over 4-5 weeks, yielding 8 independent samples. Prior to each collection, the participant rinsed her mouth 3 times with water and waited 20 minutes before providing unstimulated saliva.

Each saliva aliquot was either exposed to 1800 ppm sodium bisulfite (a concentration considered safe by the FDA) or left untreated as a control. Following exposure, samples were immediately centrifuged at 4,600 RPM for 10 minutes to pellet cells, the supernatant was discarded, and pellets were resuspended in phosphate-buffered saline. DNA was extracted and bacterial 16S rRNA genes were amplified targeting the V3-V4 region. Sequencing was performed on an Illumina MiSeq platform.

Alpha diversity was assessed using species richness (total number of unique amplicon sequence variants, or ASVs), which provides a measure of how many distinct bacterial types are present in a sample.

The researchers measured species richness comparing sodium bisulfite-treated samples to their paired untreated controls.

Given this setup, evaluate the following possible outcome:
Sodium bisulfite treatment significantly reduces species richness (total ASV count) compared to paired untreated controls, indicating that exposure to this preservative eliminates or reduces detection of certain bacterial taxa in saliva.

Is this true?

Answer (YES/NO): NO